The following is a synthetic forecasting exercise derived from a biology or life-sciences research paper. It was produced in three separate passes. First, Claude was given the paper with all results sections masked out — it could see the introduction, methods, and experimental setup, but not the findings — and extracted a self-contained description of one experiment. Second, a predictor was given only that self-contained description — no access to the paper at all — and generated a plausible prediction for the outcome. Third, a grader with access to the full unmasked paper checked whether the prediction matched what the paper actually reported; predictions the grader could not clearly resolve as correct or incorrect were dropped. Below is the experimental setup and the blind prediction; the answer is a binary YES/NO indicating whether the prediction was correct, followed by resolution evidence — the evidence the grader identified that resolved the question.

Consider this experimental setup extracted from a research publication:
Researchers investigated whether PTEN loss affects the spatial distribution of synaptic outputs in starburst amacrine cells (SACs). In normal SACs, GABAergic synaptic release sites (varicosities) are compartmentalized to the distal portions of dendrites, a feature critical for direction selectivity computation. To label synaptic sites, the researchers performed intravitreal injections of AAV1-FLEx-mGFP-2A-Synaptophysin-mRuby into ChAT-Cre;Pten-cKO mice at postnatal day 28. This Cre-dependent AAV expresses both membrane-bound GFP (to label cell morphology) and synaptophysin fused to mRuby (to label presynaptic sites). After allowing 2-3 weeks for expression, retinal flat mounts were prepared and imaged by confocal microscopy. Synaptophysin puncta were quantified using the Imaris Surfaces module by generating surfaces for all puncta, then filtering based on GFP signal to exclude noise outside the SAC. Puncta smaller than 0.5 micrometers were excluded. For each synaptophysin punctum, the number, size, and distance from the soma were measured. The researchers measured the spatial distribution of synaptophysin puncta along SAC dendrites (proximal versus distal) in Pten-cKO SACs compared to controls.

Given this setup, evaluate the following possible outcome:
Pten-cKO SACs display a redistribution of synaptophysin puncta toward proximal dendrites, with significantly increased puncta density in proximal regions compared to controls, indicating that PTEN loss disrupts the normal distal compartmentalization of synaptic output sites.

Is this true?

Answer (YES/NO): NO